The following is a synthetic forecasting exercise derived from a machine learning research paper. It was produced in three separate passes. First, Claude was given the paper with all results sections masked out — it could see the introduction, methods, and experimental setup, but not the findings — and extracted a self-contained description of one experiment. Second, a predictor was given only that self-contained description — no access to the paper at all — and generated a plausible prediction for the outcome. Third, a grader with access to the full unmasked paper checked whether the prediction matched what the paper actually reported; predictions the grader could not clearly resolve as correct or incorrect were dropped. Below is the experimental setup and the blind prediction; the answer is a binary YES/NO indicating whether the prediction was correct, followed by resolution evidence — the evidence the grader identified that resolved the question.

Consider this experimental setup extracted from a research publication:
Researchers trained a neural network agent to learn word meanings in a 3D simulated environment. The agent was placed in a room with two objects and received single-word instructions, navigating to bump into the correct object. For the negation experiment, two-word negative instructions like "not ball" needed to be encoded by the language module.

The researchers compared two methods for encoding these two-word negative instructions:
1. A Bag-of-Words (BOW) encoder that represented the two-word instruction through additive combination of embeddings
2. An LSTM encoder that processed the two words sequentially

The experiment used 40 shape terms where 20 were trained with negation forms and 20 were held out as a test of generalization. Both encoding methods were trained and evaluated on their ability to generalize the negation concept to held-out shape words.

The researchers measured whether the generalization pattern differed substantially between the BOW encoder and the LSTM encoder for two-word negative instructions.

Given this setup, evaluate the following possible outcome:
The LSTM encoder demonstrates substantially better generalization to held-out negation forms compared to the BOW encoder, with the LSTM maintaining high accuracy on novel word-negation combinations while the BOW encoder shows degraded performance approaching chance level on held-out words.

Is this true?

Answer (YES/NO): NO